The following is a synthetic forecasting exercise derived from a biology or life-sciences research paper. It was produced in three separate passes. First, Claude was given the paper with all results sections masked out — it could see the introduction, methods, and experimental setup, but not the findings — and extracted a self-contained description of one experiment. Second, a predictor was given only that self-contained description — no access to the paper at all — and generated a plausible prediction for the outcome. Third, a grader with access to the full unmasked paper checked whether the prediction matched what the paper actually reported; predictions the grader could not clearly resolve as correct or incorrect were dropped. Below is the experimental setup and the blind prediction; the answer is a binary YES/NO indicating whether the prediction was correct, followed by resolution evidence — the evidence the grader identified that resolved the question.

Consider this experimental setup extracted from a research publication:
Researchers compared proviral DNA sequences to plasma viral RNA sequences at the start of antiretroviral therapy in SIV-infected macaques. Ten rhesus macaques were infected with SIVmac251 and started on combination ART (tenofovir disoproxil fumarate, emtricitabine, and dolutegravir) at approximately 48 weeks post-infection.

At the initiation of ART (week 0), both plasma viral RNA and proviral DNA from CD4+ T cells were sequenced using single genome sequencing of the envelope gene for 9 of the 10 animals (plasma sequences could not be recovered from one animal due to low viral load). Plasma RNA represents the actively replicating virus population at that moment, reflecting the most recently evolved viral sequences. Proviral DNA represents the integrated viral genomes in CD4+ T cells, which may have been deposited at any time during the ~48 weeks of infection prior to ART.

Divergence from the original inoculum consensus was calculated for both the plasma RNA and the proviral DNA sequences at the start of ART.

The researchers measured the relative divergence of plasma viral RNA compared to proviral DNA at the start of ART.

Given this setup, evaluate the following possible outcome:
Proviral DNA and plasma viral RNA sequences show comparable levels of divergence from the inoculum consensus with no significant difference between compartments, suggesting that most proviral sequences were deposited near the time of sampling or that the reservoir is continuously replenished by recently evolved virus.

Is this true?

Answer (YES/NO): NO